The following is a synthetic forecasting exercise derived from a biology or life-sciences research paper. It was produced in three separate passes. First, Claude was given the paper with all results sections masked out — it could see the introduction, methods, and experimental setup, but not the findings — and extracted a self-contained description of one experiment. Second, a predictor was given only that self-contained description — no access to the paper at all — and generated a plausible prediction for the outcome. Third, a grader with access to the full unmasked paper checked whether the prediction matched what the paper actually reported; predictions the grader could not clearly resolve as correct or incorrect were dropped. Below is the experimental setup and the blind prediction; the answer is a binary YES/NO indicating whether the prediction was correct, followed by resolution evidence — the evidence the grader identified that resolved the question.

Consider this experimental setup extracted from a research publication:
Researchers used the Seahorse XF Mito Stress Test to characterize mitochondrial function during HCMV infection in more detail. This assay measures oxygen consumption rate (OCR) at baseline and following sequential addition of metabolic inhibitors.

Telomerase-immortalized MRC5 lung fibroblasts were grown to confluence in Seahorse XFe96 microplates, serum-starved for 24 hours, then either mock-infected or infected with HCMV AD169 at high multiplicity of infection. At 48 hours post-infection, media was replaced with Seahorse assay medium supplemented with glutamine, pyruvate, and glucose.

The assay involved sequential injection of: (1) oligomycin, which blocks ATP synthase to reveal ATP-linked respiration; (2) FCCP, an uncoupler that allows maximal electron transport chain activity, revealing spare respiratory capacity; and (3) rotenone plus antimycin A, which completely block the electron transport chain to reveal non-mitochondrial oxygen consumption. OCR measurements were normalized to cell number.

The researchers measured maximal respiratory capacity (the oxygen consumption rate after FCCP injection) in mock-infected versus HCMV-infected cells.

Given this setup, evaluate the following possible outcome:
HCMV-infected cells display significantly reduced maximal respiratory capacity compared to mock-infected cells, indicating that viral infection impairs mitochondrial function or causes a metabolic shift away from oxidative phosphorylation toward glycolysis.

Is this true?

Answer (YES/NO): NO